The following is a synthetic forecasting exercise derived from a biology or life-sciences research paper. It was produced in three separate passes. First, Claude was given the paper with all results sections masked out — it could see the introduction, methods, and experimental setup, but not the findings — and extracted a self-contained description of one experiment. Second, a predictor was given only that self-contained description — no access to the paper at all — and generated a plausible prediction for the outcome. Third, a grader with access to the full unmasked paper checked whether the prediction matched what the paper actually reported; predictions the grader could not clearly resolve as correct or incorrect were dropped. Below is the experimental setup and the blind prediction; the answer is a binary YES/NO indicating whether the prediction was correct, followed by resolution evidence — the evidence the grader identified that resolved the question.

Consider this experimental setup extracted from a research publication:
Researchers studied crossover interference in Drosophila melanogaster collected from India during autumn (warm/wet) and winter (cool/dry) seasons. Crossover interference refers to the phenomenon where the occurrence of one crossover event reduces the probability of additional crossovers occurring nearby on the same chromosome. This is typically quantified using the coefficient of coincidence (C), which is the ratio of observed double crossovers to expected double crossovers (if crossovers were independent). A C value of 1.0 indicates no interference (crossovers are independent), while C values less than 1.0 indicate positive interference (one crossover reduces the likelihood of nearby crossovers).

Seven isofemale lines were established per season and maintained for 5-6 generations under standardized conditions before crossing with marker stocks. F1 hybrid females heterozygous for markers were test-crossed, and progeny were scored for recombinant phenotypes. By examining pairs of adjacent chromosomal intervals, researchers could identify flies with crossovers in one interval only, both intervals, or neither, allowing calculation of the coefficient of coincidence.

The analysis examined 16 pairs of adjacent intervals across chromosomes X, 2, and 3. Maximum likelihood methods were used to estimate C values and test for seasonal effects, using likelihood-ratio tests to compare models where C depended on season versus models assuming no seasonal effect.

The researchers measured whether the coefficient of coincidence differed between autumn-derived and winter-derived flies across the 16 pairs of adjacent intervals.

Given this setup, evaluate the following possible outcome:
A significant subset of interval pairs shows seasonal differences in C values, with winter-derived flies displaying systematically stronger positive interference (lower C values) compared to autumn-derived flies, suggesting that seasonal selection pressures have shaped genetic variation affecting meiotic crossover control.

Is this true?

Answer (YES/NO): NO